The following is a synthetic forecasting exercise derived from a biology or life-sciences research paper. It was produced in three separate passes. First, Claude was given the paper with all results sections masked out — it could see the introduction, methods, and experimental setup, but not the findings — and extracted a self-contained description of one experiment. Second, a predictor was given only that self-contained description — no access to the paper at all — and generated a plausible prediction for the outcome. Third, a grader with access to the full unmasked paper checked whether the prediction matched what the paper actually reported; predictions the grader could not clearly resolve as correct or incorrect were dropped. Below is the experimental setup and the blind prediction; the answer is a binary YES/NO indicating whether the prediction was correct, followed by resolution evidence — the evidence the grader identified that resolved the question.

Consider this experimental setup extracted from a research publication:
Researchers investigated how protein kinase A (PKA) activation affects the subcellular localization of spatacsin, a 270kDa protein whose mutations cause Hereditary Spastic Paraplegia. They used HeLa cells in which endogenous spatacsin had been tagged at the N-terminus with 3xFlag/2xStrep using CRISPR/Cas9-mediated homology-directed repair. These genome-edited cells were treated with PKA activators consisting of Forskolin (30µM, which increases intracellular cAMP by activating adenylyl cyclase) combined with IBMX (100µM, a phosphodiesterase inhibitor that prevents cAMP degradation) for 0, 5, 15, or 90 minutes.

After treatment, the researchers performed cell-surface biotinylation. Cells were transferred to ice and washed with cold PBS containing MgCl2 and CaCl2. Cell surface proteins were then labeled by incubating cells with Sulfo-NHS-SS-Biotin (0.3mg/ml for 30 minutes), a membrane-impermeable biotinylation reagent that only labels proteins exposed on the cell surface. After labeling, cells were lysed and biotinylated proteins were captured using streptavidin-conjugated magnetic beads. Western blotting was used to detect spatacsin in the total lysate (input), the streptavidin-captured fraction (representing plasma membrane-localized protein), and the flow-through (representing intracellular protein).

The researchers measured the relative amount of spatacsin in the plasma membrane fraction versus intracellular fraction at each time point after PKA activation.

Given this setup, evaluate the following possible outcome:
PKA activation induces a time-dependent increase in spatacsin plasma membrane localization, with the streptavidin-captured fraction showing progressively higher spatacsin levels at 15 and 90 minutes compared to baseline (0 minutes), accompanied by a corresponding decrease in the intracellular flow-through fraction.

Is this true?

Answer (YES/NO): NO